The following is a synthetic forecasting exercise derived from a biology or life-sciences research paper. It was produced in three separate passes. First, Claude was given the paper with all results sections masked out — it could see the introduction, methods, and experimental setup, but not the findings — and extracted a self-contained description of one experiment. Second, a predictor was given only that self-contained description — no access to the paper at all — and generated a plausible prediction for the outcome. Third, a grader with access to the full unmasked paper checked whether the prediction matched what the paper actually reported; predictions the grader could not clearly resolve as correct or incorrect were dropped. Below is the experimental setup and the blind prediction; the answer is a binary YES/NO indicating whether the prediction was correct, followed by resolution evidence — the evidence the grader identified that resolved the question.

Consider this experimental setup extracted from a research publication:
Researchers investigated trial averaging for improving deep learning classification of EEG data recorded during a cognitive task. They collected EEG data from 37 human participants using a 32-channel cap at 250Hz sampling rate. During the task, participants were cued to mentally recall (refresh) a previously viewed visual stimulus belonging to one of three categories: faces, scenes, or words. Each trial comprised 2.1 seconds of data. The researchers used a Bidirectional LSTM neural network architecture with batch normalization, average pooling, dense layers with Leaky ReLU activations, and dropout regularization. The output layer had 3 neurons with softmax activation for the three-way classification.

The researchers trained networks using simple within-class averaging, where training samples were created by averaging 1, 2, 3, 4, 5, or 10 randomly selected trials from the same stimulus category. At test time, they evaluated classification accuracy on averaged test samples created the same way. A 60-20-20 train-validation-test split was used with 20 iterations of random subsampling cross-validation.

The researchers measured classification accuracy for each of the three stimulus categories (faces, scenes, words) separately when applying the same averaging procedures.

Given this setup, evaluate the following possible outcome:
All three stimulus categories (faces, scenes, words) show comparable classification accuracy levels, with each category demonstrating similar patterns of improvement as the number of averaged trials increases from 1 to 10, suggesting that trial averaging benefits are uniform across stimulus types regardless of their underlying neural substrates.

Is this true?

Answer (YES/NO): NO